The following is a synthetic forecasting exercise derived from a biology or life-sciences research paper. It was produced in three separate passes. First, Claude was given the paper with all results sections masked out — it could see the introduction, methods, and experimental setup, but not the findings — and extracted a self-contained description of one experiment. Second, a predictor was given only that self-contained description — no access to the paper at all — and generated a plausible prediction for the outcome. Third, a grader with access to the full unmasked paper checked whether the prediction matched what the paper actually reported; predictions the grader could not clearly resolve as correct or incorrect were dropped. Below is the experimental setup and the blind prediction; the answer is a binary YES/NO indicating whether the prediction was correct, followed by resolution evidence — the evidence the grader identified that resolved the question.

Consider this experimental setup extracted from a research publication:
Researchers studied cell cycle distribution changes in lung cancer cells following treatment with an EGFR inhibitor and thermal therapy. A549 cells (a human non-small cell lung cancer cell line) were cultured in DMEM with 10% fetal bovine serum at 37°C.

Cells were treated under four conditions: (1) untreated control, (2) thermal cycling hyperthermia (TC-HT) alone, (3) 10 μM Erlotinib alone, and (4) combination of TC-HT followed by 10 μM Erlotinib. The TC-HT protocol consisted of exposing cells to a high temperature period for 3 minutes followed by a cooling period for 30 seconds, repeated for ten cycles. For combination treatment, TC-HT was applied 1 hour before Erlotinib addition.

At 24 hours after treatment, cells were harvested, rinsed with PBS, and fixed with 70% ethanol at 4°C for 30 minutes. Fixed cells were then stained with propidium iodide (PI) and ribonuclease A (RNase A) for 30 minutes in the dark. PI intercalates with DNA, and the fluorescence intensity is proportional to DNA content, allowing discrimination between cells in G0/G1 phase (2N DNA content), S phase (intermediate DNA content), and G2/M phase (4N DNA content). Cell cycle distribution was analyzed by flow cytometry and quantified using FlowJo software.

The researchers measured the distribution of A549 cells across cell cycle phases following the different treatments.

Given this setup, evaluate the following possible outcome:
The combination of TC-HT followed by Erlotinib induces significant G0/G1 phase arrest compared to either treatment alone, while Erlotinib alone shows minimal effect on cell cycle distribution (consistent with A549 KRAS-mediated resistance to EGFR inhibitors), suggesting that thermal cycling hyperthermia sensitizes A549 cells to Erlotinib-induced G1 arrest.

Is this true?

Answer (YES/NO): NO